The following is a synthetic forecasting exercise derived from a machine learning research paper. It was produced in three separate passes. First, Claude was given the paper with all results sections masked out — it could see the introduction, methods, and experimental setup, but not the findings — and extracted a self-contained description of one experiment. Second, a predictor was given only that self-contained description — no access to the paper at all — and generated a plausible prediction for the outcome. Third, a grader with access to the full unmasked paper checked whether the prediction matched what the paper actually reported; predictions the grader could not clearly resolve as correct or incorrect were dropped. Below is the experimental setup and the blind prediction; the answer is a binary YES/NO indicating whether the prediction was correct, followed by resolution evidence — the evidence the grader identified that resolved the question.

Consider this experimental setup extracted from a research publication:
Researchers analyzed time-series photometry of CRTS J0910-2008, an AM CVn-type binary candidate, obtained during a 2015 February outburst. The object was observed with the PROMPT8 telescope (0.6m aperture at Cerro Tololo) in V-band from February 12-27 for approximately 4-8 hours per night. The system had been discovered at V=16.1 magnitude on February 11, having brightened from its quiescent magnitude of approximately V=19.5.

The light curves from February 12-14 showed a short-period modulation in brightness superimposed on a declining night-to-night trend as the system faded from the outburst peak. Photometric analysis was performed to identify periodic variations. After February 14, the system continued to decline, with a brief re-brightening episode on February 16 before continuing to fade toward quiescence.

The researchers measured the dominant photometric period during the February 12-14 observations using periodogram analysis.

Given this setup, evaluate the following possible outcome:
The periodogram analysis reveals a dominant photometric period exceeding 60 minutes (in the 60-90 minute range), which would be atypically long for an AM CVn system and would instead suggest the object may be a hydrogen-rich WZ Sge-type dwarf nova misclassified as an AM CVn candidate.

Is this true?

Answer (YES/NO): NO